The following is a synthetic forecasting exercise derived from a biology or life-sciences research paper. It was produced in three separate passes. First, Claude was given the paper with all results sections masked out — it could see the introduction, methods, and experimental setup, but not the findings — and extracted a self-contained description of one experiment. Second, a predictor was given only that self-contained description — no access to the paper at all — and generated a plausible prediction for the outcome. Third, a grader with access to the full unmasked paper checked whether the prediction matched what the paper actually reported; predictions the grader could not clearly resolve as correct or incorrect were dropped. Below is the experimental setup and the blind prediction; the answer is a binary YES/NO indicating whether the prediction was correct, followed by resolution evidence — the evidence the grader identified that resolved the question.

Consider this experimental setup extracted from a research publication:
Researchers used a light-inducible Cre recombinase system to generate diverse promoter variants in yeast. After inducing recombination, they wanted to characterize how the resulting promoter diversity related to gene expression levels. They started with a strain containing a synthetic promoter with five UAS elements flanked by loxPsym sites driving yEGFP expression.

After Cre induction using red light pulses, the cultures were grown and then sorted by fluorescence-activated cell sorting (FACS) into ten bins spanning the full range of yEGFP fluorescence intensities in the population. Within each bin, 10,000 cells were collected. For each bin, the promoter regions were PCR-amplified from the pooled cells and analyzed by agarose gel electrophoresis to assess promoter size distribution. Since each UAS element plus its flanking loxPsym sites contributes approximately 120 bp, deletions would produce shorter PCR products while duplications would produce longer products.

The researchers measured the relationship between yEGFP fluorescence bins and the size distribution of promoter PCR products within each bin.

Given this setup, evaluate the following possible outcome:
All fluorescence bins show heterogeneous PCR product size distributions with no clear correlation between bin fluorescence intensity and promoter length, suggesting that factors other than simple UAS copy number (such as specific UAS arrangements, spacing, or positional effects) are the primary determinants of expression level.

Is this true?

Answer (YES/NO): NO